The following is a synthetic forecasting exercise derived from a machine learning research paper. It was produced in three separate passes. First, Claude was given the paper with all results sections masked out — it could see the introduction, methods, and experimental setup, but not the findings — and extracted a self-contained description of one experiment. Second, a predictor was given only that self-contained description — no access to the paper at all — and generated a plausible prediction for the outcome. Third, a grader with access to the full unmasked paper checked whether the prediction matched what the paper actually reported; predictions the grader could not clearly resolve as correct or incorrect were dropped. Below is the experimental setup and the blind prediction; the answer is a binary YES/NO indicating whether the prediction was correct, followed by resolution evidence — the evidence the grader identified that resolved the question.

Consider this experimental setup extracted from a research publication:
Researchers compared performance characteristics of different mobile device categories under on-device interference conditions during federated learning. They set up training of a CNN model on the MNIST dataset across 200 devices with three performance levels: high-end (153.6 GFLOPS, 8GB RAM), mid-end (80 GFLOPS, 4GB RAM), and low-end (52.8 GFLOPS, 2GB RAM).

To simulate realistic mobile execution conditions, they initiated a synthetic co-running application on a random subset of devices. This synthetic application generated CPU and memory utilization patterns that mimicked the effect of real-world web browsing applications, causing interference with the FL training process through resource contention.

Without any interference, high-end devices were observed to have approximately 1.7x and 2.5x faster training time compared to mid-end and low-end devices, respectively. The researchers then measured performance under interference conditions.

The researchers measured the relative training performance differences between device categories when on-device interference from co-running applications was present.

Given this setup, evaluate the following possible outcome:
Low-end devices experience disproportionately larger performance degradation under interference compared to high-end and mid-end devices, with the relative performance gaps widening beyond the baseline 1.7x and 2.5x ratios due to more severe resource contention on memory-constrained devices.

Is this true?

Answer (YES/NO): YES